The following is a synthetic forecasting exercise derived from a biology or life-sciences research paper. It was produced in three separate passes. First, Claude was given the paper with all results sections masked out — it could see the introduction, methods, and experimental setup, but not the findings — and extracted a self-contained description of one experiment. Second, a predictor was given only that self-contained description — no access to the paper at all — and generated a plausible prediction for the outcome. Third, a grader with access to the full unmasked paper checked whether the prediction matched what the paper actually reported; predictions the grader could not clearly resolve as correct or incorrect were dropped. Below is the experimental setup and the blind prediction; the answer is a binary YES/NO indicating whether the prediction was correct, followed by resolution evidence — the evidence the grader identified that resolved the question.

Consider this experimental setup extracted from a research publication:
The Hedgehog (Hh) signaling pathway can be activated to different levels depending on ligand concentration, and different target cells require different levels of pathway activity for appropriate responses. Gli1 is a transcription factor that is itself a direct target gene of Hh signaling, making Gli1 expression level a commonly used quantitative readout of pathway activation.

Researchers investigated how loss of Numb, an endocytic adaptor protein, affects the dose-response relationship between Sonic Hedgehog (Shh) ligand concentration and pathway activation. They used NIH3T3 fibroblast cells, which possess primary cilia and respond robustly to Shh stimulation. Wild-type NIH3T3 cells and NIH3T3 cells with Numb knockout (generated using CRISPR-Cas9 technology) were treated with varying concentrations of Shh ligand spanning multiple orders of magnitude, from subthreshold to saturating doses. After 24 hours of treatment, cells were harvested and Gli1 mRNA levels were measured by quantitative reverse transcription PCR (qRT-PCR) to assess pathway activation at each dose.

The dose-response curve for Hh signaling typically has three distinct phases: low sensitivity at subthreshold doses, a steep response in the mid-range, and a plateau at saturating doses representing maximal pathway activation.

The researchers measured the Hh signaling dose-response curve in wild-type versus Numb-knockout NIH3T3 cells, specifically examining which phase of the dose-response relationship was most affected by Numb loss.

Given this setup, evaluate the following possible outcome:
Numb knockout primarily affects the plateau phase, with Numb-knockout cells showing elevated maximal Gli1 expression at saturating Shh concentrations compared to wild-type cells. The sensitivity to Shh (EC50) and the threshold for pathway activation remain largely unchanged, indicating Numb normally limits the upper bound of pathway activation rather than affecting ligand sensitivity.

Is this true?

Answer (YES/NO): NO